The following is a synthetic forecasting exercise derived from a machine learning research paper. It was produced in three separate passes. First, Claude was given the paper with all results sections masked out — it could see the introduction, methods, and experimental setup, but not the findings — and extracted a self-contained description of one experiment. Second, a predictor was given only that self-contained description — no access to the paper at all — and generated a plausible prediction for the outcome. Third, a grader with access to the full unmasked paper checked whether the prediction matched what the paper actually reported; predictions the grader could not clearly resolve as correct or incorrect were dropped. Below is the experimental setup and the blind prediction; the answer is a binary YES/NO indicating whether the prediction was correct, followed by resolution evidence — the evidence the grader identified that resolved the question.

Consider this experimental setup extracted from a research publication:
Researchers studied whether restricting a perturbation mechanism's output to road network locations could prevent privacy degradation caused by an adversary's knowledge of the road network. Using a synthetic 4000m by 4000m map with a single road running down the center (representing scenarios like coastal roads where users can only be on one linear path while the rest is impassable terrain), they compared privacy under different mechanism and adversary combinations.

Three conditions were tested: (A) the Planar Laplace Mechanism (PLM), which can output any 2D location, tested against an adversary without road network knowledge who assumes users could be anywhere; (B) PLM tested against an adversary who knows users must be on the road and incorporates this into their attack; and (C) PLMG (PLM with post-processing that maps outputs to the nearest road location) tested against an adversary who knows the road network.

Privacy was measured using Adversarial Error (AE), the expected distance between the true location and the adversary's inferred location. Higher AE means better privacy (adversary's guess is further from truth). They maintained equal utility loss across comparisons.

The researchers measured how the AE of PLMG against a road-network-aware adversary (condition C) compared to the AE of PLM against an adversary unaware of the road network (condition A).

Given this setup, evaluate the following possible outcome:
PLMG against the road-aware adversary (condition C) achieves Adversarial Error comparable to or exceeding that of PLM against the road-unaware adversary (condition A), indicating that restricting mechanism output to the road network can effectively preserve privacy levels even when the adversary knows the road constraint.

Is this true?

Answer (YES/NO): YES